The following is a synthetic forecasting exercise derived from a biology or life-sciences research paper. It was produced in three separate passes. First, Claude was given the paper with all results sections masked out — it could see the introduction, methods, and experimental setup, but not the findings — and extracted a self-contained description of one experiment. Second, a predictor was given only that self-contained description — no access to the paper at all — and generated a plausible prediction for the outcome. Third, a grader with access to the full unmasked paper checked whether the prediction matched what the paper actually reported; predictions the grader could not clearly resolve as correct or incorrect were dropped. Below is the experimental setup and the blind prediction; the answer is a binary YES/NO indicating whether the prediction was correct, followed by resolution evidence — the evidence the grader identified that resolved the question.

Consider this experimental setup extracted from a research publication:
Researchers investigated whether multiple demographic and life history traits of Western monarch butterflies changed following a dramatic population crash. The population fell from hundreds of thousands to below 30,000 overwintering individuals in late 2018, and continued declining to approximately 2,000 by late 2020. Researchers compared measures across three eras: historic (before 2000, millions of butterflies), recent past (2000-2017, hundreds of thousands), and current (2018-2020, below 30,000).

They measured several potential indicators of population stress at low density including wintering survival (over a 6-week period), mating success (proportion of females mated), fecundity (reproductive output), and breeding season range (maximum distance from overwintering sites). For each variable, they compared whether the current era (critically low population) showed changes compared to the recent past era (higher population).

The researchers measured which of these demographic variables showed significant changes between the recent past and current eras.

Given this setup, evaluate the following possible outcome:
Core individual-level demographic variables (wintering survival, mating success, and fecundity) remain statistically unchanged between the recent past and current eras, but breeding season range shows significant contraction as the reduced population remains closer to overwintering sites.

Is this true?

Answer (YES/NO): YES